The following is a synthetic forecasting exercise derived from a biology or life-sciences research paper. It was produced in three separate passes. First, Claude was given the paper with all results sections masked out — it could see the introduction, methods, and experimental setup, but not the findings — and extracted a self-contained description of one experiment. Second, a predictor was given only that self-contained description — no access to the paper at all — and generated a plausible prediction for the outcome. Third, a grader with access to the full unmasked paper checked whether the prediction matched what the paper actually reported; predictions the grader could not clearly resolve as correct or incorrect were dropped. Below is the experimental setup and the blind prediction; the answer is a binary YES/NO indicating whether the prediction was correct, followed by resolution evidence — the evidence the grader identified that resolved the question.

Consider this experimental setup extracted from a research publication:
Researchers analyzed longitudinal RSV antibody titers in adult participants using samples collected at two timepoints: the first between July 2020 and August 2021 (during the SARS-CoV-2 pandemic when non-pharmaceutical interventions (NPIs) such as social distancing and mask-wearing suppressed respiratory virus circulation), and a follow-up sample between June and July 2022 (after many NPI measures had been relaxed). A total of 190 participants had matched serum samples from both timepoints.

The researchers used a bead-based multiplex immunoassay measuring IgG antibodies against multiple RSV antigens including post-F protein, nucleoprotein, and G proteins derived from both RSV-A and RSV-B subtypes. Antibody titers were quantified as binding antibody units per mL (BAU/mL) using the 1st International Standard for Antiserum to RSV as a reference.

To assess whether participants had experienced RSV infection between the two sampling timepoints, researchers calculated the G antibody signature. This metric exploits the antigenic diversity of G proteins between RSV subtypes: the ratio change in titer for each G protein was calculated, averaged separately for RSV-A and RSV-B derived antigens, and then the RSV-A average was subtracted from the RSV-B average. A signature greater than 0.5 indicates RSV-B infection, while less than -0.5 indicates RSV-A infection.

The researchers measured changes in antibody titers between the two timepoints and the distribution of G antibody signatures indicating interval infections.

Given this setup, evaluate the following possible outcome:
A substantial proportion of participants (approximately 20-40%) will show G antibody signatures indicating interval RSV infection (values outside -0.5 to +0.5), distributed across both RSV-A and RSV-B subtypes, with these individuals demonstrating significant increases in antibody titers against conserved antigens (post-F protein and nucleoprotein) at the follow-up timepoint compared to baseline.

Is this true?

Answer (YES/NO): NO